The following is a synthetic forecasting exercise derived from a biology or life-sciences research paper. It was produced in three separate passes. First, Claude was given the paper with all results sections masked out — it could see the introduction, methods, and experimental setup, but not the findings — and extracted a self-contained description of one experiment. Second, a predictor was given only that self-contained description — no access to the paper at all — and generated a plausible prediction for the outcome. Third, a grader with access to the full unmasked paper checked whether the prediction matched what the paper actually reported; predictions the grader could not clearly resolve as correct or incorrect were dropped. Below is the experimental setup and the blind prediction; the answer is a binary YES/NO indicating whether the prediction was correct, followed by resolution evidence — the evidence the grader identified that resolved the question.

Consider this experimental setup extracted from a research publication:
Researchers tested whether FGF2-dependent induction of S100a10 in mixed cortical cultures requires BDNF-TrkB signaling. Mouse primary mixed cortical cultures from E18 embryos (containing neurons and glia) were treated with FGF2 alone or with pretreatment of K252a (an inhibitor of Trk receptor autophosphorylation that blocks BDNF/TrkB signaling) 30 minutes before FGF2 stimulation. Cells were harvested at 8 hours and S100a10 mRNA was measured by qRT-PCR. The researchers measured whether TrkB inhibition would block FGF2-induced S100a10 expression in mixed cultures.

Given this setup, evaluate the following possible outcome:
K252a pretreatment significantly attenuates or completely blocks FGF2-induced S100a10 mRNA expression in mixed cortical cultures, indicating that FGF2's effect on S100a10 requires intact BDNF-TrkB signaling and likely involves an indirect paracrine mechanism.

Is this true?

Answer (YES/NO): YES